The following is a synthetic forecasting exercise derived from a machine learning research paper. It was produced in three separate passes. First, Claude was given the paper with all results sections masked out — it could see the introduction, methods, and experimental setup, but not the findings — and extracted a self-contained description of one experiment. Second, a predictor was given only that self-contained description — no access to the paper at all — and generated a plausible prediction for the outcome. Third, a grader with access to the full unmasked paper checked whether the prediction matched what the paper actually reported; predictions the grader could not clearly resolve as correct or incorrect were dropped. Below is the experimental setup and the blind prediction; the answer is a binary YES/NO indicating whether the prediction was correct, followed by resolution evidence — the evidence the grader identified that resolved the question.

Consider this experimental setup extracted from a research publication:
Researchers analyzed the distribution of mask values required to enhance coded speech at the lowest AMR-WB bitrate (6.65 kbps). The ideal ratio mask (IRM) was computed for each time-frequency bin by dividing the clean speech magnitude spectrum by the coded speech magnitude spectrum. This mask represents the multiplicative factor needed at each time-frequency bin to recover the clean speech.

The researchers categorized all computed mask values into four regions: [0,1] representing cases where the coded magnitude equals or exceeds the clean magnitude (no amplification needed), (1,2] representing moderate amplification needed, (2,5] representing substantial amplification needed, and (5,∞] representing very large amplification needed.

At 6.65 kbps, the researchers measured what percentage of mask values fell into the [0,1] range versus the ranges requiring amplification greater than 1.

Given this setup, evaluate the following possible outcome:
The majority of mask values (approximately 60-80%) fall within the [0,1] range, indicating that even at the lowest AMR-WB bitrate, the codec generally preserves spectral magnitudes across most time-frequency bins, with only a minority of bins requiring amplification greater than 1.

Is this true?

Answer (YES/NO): NO